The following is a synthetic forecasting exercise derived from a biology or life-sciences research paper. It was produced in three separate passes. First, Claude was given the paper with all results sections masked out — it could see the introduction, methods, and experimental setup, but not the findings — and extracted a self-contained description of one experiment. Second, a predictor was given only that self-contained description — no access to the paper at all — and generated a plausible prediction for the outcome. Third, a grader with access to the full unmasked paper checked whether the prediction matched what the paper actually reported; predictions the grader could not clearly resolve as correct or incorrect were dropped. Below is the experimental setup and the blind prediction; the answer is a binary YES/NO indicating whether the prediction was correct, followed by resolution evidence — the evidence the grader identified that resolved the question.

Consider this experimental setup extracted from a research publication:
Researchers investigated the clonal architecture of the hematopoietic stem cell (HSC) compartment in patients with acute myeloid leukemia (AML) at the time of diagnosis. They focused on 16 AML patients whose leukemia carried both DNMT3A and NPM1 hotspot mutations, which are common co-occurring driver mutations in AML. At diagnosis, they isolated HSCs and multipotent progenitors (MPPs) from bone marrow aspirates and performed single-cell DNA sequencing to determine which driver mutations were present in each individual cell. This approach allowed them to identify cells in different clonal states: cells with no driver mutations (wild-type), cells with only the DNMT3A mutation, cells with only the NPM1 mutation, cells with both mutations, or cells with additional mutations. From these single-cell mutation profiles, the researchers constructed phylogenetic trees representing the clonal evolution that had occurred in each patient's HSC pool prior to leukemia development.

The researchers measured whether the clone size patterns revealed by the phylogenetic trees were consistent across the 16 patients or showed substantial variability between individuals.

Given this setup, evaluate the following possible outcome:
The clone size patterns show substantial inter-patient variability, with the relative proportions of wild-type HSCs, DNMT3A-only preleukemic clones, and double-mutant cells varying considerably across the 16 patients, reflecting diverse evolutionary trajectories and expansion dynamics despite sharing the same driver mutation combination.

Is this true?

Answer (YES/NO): YES